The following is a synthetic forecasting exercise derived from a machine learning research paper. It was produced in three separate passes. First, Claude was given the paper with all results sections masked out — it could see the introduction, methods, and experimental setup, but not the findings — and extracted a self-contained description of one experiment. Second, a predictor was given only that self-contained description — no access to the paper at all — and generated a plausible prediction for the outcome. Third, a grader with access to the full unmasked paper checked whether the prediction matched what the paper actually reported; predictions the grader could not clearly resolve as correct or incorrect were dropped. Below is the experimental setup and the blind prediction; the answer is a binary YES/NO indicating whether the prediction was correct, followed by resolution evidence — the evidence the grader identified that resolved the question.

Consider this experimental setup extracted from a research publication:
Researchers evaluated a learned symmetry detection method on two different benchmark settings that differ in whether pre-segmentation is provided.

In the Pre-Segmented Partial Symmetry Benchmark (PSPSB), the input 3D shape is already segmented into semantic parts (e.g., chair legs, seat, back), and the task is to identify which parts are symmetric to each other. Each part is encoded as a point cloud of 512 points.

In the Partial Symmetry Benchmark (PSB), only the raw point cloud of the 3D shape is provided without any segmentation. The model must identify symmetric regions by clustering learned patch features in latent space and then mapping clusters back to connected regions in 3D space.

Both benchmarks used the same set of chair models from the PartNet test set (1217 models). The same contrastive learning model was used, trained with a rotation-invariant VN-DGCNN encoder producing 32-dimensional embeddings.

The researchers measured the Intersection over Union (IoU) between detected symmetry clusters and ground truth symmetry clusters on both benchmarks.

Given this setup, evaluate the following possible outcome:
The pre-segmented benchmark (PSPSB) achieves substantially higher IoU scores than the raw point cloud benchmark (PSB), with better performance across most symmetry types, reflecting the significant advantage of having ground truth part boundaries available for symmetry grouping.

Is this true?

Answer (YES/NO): YES